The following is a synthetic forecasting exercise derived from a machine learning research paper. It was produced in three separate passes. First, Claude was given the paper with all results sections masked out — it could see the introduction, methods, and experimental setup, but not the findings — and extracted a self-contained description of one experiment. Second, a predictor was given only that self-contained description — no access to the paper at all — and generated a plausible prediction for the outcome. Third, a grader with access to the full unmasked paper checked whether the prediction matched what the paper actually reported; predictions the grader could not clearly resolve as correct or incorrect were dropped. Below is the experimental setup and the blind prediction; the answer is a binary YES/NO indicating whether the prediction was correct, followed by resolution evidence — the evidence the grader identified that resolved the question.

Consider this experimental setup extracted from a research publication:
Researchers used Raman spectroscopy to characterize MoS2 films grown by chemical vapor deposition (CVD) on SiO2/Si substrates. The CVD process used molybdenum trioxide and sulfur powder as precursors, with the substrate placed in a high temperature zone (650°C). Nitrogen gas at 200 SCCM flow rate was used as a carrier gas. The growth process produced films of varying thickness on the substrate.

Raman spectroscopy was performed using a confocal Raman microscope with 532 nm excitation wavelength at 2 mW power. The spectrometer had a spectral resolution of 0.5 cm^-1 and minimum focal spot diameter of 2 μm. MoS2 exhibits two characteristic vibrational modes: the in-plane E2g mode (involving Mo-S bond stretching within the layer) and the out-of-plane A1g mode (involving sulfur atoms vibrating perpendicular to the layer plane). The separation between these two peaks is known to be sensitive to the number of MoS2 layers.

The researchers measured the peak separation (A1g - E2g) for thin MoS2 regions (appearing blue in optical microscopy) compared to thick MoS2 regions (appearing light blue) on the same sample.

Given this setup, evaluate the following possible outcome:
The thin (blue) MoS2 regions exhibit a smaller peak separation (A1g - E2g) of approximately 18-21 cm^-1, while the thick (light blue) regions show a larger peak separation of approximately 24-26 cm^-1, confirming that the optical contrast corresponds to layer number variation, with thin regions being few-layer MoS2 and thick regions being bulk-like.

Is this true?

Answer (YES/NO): NO